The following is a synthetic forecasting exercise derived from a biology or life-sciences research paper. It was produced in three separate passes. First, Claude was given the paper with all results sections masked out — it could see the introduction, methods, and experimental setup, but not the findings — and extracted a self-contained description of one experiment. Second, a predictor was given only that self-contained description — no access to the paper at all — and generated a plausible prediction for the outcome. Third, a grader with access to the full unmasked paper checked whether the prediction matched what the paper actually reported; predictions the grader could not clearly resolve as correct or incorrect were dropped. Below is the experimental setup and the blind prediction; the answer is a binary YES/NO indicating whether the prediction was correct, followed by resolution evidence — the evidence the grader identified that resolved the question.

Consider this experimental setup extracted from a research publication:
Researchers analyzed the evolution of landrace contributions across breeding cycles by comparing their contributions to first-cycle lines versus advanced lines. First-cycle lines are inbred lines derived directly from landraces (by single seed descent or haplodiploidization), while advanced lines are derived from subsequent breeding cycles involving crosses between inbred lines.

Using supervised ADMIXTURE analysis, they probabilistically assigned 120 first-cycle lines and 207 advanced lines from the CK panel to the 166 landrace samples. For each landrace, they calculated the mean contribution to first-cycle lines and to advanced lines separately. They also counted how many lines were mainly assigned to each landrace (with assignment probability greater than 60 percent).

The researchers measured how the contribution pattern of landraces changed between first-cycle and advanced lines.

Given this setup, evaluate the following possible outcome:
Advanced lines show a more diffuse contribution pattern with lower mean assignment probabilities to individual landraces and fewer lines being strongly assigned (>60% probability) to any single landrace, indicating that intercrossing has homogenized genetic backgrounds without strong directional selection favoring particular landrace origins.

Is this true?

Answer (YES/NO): NO